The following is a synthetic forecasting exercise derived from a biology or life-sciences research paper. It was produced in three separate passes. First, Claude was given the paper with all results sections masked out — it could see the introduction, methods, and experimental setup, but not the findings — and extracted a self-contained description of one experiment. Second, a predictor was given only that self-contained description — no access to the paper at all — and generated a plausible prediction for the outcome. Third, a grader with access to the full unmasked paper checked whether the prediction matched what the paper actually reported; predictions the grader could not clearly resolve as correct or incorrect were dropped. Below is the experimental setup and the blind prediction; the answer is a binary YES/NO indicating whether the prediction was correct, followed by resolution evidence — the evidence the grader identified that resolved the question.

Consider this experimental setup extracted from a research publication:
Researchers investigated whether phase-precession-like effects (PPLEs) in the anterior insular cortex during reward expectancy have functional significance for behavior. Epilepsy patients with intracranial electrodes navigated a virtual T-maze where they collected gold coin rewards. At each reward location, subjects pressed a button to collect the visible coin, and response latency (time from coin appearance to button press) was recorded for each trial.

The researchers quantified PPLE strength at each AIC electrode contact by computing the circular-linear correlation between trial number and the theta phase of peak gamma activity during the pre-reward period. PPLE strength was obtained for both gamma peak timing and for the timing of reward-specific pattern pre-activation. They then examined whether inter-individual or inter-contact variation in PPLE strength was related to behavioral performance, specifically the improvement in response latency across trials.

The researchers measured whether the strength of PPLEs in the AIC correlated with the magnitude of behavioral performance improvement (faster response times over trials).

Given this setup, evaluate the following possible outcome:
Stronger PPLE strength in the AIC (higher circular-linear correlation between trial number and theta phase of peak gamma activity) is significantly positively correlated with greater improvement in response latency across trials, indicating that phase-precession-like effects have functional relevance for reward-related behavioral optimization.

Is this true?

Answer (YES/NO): YES